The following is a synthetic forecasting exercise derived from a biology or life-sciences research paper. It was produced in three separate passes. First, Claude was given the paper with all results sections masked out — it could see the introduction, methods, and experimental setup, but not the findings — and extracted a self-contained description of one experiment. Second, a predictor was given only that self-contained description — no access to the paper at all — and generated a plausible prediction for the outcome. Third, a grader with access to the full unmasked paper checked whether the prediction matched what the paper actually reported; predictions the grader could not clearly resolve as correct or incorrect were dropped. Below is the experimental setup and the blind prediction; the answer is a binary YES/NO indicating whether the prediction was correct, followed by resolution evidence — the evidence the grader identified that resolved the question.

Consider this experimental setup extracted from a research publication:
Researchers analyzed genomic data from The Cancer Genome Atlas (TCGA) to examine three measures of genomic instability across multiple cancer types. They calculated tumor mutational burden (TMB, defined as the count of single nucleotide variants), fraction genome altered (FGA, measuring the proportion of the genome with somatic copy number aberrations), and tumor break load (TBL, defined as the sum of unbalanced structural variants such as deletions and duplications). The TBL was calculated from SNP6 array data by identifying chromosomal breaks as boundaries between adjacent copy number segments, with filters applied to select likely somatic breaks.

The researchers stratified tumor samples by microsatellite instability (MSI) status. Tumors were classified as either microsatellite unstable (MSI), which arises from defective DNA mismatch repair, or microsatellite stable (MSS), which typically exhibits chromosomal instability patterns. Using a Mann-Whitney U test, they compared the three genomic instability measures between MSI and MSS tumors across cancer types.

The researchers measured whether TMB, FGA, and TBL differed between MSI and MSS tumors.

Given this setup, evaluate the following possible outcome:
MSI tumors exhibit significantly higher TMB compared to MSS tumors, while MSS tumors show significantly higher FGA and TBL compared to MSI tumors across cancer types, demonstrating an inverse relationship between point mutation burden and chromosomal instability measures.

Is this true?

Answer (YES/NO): YES